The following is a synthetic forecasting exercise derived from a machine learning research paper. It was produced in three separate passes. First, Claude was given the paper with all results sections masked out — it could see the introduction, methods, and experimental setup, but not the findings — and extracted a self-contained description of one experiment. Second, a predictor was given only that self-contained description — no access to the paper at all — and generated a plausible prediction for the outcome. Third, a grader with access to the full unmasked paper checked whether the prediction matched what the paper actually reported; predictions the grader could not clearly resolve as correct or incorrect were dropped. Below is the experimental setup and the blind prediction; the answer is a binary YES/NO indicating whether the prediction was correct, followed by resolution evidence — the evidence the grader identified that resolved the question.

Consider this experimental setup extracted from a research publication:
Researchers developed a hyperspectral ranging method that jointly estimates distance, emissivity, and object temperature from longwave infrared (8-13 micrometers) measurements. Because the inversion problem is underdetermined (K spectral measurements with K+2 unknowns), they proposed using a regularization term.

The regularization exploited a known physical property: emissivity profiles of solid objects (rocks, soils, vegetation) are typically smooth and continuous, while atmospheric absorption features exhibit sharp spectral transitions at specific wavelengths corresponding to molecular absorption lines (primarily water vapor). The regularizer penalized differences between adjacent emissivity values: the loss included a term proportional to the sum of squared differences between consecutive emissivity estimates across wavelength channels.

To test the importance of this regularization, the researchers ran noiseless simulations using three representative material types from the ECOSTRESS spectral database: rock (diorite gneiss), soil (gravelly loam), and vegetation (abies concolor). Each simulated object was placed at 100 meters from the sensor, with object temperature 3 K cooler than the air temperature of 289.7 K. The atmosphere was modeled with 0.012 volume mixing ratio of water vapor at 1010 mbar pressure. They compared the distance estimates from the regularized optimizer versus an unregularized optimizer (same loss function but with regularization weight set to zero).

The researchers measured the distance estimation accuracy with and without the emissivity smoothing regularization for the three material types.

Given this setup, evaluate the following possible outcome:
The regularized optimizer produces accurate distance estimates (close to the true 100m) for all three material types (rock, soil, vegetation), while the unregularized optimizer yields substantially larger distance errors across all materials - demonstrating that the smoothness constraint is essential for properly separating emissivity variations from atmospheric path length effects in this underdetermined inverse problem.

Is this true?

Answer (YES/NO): YES